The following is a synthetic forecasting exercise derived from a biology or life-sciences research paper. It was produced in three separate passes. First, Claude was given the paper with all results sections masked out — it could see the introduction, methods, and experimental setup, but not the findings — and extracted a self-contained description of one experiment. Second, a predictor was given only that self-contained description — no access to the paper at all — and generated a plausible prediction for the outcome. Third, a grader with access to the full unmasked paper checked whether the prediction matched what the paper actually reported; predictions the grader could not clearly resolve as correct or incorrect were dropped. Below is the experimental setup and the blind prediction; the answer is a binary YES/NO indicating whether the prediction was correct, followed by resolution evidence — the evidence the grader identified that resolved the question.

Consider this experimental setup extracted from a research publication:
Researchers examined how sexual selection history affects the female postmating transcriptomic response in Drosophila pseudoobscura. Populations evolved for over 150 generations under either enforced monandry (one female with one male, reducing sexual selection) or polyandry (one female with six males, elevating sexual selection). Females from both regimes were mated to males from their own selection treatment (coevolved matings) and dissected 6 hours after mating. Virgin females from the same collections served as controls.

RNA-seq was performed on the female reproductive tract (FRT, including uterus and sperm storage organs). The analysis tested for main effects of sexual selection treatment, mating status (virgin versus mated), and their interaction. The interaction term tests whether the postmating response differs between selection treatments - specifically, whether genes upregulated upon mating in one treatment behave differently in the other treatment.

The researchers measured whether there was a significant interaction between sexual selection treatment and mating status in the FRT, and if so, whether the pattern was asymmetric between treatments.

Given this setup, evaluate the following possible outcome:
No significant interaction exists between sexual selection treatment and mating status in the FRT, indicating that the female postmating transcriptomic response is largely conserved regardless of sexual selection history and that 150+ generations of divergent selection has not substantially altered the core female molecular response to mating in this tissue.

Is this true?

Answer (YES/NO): NO